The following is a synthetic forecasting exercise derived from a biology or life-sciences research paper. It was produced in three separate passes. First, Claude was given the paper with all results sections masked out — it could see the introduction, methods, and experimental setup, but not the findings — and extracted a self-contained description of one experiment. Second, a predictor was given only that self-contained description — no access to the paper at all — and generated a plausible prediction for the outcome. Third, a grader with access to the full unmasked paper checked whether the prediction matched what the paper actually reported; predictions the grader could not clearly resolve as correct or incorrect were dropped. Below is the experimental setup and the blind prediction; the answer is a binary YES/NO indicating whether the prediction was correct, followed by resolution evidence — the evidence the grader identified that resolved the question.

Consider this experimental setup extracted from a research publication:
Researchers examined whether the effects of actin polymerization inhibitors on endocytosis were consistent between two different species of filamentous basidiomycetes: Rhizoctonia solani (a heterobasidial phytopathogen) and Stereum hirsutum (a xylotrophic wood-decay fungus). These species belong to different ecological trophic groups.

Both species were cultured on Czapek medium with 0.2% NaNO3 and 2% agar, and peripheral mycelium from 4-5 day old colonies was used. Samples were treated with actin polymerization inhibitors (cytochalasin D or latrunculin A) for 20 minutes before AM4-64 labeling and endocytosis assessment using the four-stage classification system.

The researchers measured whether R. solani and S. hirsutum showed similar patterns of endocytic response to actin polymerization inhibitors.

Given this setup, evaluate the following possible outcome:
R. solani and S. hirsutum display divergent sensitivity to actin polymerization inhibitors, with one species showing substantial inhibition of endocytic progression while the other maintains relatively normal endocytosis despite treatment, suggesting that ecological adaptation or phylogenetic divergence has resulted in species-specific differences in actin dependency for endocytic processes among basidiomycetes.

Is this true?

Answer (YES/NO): YES